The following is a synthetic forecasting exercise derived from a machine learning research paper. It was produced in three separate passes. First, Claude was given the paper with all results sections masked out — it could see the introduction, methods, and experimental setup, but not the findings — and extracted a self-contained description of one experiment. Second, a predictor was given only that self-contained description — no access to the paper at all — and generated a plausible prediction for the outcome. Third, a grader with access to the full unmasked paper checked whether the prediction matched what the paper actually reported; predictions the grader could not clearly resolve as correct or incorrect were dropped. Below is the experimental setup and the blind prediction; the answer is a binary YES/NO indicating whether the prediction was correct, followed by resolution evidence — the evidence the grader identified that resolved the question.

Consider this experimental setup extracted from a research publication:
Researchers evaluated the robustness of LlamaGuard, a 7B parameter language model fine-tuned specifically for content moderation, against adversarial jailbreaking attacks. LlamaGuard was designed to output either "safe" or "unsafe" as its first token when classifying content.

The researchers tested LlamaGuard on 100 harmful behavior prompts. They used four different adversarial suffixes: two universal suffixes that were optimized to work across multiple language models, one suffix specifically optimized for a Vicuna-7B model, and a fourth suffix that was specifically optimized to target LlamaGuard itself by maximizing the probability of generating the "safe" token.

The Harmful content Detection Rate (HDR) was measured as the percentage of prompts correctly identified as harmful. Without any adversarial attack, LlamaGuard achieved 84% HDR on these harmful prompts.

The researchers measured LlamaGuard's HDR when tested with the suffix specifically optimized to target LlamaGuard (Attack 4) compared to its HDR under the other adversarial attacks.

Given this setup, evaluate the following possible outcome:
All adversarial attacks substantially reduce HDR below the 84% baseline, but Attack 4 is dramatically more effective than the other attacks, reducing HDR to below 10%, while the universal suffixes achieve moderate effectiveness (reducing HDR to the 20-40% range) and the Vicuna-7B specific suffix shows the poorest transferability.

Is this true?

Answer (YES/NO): NO